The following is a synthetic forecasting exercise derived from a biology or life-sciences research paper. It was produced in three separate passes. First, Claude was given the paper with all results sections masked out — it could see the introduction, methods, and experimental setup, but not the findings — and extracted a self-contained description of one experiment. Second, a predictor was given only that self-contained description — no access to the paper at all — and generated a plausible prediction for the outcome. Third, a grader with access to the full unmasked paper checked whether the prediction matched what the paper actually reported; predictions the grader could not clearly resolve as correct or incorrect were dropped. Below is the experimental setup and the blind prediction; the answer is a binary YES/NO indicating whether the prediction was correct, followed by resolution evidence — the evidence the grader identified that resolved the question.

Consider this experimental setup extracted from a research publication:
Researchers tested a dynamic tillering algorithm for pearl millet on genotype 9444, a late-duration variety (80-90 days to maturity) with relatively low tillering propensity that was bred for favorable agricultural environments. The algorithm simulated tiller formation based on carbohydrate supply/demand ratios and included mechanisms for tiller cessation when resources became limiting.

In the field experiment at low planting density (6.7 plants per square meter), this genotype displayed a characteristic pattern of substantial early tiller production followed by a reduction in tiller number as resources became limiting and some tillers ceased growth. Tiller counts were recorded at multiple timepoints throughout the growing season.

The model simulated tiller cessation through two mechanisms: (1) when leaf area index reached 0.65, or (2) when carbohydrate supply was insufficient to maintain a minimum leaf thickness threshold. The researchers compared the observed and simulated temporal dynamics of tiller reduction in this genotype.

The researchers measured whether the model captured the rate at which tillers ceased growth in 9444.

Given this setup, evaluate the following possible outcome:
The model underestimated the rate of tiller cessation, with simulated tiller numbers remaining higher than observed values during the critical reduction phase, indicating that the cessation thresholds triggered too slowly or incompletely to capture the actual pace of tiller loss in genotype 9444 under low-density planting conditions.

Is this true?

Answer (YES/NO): NO